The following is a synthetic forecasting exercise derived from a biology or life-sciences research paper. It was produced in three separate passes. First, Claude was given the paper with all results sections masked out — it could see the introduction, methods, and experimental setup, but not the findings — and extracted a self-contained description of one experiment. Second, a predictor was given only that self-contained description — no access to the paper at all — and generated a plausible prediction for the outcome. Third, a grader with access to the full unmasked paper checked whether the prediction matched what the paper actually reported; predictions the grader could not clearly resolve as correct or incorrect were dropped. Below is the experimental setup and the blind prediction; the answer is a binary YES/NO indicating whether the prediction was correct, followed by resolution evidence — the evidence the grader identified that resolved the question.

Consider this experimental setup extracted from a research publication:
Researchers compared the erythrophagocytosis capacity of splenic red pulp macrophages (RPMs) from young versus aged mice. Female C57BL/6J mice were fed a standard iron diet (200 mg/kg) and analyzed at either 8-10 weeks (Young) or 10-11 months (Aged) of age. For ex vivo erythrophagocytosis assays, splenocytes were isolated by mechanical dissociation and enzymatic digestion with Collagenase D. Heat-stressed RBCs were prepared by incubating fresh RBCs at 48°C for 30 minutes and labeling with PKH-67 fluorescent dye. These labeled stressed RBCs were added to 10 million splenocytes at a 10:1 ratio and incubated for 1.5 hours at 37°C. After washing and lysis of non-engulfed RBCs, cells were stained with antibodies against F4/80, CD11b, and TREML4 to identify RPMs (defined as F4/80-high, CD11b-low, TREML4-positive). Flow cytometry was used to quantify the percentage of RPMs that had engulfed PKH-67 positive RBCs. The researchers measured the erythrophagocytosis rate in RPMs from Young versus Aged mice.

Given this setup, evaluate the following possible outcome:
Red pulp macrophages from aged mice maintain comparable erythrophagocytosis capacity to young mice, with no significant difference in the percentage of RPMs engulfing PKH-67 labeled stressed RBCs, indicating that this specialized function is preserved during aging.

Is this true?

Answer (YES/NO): NO